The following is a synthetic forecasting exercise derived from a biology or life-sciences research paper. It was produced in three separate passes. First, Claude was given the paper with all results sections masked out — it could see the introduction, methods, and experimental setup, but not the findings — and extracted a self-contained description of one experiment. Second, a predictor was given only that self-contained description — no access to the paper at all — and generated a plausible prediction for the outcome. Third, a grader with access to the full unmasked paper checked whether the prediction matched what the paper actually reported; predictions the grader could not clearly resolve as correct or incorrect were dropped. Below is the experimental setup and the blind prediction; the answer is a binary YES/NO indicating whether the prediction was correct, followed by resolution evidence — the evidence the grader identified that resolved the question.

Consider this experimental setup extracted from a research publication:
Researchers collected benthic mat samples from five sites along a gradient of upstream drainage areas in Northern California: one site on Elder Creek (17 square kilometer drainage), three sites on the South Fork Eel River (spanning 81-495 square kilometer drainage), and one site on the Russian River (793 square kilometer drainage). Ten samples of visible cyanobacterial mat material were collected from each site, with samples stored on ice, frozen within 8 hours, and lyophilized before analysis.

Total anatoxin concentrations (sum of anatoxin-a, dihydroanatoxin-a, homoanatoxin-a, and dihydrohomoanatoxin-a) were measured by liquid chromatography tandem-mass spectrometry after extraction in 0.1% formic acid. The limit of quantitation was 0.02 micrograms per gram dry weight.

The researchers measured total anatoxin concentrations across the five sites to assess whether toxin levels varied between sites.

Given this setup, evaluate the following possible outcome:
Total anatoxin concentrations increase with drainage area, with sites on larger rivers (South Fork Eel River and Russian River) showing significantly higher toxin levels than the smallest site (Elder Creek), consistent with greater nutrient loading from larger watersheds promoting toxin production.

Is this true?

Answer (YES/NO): NO